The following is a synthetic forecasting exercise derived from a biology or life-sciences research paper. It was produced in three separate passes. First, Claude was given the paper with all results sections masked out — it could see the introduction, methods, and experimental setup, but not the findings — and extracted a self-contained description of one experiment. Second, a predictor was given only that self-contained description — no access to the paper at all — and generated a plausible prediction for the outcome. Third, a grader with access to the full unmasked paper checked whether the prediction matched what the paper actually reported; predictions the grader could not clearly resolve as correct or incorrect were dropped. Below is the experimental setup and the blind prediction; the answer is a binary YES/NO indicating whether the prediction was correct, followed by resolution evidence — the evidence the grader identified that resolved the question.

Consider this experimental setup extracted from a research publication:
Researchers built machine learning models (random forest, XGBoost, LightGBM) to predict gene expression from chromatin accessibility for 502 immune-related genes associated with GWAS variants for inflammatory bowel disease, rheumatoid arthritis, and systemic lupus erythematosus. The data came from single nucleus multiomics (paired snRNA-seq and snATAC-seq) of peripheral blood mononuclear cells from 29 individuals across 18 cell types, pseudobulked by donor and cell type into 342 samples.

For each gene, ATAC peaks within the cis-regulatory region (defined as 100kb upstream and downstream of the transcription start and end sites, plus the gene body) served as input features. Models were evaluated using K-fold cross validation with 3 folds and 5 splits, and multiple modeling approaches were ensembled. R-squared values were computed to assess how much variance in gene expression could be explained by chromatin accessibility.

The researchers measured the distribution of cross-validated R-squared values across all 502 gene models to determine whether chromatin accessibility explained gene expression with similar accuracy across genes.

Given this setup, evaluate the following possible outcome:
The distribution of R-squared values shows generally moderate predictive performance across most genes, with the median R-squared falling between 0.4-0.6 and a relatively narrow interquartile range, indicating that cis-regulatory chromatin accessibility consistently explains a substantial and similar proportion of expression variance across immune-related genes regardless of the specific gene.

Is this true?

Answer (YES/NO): NO